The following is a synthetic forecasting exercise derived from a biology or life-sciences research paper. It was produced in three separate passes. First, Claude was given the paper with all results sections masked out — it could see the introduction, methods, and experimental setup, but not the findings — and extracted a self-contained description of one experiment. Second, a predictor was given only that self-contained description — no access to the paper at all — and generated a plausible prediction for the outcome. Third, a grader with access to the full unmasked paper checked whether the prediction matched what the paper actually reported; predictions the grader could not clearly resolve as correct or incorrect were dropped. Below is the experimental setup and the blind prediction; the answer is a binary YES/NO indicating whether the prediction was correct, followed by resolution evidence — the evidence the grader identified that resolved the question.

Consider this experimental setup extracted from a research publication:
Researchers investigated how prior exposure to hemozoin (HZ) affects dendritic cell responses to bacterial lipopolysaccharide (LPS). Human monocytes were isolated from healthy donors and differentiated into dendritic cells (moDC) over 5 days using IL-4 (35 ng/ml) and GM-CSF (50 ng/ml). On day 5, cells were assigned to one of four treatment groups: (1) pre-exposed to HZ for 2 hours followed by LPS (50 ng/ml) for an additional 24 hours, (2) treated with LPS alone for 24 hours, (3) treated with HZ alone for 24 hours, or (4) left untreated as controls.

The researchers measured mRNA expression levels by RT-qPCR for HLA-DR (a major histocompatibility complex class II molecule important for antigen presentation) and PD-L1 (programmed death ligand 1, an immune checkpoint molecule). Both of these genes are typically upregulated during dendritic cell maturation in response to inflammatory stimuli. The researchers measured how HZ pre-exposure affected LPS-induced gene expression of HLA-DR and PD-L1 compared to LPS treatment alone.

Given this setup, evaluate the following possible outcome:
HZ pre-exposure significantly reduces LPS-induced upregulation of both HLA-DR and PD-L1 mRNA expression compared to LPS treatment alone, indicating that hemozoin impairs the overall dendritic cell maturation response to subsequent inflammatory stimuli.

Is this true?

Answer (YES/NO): NO